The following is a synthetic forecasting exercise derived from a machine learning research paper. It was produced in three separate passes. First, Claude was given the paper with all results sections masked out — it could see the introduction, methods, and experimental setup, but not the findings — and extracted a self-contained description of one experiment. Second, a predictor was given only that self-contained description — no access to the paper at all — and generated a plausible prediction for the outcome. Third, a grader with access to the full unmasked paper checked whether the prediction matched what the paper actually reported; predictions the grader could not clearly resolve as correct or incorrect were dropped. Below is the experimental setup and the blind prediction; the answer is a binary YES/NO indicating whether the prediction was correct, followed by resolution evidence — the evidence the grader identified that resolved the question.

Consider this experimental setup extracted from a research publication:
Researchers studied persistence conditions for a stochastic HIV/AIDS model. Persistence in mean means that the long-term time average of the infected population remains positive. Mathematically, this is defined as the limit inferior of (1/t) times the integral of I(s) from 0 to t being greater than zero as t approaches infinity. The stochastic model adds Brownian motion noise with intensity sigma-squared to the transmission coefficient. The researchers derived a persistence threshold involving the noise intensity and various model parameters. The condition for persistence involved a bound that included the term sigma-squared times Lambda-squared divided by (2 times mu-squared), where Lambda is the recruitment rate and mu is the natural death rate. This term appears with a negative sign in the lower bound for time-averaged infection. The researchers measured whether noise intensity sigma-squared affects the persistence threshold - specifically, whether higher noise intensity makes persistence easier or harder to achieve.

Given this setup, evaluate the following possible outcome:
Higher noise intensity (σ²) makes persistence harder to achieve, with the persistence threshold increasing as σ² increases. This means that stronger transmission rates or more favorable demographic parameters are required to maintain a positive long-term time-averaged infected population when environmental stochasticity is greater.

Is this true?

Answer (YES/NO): YES